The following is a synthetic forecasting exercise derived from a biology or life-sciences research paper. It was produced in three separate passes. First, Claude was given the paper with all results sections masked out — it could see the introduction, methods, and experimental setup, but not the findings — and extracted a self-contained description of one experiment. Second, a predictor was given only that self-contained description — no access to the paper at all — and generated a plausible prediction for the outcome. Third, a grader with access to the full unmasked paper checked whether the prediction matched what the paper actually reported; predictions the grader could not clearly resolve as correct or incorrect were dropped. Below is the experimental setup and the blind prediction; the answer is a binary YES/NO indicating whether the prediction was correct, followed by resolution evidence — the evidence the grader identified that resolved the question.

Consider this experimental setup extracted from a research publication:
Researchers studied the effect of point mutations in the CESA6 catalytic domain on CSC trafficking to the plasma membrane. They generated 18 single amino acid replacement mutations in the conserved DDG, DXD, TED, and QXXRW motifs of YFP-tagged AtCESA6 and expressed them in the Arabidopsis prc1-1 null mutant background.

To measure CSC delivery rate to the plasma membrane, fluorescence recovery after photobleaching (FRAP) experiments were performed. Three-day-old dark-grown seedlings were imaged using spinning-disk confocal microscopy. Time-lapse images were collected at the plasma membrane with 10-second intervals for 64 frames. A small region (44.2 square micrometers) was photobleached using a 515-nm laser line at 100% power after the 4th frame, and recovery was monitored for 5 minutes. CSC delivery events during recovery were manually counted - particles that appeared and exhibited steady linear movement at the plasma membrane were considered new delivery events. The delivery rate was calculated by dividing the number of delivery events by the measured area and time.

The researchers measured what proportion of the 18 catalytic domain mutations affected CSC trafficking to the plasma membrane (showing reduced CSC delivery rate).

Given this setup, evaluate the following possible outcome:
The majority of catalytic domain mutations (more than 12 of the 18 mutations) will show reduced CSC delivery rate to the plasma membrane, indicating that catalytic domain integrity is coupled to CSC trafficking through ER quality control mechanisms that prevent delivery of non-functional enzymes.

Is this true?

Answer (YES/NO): YES